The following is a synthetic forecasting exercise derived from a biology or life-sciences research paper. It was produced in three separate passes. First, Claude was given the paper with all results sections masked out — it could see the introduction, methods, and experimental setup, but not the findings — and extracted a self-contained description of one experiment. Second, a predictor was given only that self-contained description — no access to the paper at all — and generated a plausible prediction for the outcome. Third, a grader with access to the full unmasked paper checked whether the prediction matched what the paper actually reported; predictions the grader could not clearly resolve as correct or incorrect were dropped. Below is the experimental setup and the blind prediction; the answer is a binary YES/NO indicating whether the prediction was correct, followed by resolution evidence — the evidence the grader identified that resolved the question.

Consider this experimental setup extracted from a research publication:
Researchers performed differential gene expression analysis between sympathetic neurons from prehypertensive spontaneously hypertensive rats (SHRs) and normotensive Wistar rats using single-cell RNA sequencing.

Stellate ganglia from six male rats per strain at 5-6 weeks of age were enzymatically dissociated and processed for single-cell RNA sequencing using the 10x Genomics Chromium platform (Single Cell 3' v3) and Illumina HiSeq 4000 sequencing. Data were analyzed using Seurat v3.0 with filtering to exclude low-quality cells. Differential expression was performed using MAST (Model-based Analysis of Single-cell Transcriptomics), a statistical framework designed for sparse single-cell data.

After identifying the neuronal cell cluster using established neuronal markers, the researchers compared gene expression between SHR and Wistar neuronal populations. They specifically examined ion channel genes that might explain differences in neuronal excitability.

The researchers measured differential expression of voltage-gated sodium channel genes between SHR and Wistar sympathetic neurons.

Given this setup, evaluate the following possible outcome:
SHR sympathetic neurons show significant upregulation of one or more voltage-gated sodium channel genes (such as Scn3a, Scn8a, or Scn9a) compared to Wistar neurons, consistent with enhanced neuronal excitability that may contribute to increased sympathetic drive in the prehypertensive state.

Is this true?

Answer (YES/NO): NO